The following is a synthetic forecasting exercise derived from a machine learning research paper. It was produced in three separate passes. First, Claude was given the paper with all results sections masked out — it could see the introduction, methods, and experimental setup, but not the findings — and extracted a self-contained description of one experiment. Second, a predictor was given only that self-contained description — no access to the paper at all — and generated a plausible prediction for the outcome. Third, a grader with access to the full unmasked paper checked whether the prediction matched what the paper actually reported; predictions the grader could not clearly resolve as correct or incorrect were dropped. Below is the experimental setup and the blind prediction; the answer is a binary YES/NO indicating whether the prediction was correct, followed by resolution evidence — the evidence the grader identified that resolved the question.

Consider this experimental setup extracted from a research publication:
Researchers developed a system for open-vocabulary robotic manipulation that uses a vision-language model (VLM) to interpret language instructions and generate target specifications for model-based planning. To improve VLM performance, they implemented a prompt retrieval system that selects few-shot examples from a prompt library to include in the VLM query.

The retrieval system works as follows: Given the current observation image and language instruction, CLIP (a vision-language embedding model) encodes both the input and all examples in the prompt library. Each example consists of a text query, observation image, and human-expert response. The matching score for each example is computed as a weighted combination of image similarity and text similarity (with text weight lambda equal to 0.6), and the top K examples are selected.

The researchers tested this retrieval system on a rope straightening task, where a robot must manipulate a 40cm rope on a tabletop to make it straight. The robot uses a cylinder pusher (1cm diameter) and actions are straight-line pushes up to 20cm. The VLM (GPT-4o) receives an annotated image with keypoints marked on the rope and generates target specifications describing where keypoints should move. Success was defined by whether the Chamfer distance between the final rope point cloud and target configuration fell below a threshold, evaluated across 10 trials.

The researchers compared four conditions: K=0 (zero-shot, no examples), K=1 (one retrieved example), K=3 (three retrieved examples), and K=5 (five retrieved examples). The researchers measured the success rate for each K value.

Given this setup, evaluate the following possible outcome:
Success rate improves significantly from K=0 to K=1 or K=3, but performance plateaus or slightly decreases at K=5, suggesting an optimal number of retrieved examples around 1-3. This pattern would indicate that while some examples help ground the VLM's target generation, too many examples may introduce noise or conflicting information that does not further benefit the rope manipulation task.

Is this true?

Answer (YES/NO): NO